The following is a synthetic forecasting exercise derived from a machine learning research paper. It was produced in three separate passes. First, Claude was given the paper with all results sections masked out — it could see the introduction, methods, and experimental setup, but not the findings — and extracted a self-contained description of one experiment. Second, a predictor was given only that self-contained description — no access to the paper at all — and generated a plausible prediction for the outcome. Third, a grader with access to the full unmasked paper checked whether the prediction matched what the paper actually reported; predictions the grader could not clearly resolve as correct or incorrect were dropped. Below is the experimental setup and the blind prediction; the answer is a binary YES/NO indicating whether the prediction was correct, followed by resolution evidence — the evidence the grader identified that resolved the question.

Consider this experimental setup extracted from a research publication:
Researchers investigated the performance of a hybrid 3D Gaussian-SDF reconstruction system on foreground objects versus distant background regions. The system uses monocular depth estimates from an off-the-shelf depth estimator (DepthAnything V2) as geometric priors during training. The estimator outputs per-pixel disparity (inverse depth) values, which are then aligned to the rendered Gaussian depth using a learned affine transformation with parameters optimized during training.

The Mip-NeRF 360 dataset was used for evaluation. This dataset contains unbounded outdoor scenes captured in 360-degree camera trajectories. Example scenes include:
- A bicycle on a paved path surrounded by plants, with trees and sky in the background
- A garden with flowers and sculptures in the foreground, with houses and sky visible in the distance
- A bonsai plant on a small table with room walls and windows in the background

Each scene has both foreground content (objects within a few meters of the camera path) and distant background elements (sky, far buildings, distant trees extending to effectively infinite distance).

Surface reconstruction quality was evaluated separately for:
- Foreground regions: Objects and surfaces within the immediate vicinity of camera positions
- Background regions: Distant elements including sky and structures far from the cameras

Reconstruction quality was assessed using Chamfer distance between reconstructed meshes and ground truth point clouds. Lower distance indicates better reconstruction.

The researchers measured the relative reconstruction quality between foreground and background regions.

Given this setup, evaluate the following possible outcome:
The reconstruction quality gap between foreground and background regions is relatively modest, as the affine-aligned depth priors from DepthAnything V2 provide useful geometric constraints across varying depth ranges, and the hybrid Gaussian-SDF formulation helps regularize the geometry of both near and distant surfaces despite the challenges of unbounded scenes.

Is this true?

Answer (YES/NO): NO